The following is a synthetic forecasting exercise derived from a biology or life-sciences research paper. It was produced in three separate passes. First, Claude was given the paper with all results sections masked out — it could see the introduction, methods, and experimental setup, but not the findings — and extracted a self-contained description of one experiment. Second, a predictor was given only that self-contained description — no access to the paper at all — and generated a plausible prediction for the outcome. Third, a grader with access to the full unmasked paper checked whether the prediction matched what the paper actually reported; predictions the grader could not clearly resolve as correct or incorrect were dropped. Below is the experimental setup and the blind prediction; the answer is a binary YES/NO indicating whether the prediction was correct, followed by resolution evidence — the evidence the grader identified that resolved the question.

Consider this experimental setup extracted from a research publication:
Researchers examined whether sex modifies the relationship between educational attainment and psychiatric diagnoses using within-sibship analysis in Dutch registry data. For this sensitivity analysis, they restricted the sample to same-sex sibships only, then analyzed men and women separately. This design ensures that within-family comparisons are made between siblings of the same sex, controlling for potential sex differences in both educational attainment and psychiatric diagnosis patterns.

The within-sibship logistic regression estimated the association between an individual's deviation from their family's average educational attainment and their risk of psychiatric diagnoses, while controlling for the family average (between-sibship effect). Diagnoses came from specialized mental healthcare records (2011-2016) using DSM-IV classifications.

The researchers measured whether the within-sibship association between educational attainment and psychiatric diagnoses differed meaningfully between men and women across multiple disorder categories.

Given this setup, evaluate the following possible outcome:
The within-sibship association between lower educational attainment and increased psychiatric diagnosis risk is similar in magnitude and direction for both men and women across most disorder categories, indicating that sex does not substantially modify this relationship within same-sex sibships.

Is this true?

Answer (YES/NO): YES